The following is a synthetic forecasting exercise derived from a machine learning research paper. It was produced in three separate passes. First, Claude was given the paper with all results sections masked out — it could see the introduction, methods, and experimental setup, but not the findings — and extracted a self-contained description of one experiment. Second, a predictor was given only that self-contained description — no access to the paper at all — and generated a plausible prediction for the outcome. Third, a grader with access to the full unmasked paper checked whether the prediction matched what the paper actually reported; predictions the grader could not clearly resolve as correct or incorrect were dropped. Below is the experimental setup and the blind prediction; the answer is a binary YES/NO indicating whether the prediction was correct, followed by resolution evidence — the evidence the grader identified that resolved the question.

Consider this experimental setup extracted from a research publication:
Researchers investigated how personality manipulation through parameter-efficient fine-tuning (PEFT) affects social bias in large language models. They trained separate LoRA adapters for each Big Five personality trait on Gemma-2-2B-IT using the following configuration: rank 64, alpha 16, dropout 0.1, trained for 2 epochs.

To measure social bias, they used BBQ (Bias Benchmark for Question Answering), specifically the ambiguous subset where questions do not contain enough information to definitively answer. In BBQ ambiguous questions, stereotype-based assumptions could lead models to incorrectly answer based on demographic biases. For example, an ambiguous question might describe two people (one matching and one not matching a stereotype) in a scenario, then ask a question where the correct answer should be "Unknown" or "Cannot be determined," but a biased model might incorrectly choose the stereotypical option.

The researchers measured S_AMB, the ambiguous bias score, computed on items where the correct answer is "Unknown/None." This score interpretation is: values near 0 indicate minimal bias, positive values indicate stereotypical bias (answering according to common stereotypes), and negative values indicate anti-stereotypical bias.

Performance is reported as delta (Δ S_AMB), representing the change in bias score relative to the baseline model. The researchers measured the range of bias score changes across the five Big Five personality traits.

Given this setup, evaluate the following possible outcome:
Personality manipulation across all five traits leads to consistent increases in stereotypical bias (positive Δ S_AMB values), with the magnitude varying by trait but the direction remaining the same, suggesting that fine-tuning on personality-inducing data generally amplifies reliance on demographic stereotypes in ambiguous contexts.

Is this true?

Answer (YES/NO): NO